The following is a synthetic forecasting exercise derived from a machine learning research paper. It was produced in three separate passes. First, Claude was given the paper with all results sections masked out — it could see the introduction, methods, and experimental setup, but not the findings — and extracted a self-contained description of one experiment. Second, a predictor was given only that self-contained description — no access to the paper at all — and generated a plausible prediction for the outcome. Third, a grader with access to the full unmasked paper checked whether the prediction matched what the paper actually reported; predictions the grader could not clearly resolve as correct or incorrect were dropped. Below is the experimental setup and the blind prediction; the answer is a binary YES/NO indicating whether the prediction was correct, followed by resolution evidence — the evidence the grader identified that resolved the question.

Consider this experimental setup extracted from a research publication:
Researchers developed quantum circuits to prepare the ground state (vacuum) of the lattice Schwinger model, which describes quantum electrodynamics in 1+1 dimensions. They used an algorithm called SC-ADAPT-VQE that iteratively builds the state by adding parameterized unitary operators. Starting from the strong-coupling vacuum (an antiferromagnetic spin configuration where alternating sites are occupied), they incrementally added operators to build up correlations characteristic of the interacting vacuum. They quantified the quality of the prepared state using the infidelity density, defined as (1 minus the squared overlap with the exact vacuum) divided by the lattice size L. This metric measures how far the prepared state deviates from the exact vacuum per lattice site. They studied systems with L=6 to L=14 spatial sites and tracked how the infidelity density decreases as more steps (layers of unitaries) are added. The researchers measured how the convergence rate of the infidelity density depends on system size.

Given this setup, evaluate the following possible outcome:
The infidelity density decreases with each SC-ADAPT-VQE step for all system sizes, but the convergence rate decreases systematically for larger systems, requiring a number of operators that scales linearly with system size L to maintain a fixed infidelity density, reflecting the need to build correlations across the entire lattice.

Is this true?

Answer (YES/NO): NO